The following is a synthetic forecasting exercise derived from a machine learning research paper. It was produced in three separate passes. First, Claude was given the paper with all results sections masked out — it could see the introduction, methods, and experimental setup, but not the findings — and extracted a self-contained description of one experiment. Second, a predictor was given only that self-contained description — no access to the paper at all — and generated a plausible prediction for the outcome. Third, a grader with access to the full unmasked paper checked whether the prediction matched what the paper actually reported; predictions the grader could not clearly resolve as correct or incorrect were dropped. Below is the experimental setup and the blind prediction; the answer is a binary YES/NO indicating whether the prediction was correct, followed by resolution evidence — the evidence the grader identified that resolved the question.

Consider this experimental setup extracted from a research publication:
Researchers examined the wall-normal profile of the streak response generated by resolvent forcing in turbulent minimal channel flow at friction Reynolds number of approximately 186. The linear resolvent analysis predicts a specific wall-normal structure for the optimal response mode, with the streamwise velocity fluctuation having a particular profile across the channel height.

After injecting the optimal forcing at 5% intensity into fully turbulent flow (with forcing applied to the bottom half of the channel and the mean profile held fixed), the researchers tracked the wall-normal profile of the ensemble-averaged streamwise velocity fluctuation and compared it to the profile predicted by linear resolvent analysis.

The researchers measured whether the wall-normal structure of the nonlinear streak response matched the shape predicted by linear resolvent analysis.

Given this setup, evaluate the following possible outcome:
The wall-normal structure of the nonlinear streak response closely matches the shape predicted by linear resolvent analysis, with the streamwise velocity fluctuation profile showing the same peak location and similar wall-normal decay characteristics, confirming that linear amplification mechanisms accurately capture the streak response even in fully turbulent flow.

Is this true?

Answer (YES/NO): NO